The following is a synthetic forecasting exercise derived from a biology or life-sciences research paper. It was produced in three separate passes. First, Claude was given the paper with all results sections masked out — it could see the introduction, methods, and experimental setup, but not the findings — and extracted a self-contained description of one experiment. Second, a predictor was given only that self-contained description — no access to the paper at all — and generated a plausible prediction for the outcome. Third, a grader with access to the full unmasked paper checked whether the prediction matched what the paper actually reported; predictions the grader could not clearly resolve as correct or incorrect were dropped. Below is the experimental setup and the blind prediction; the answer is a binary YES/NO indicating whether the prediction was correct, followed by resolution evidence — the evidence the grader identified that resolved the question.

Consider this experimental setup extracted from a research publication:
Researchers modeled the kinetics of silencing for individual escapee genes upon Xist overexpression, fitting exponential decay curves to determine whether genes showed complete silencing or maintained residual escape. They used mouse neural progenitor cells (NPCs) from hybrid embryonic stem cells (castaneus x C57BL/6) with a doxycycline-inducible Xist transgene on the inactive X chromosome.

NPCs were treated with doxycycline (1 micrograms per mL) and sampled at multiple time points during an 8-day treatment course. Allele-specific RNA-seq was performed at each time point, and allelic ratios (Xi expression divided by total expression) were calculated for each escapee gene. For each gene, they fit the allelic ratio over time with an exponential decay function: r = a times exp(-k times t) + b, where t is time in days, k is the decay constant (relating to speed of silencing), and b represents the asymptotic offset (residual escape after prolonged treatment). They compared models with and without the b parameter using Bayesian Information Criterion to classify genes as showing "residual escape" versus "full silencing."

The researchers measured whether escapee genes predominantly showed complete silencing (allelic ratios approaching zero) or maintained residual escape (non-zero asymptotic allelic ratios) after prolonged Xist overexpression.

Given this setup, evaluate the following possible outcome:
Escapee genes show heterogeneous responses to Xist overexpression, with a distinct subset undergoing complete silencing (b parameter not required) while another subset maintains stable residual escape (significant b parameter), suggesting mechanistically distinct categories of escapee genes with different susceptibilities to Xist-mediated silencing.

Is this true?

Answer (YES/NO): YES